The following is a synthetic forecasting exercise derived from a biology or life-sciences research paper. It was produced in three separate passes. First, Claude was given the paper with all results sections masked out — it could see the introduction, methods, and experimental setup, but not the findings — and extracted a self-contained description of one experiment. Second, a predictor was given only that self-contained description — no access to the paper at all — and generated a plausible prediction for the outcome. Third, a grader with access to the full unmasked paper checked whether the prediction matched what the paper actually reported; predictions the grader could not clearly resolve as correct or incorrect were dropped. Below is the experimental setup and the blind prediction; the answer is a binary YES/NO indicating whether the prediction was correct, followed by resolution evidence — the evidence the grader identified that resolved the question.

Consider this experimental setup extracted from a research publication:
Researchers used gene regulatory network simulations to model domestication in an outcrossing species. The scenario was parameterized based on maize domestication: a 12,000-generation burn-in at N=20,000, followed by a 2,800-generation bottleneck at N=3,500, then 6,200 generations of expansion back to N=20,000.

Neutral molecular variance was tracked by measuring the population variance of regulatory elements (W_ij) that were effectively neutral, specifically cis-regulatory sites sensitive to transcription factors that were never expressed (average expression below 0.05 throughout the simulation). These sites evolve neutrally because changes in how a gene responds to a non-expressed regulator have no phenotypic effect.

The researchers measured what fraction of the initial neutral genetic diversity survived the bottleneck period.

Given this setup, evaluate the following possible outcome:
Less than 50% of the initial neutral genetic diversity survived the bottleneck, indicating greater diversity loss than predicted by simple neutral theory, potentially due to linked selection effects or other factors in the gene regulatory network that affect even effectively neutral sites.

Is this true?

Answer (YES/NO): NO